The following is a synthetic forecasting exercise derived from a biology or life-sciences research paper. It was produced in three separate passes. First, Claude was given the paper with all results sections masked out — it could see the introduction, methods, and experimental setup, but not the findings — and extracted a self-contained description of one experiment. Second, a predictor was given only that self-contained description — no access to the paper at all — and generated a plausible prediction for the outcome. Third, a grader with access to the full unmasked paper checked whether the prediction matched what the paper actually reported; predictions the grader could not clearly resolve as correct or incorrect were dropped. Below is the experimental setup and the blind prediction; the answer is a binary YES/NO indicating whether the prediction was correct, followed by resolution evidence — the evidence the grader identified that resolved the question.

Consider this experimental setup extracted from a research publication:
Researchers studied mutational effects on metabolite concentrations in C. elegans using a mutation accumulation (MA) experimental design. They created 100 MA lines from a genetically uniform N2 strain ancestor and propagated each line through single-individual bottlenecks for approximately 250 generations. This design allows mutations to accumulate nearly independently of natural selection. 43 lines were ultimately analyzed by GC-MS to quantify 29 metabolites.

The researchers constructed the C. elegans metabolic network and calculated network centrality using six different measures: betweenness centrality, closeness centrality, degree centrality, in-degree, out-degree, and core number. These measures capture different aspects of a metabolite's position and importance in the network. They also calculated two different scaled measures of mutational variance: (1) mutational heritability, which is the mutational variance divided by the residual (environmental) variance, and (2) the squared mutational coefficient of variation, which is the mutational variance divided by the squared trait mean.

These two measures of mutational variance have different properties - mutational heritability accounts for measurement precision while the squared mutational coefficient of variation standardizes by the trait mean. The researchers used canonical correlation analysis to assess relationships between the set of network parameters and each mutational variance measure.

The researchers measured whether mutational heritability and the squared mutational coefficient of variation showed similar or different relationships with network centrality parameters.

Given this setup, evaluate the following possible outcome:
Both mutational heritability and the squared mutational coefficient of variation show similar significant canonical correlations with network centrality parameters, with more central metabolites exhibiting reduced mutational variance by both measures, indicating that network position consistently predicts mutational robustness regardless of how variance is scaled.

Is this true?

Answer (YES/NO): NO